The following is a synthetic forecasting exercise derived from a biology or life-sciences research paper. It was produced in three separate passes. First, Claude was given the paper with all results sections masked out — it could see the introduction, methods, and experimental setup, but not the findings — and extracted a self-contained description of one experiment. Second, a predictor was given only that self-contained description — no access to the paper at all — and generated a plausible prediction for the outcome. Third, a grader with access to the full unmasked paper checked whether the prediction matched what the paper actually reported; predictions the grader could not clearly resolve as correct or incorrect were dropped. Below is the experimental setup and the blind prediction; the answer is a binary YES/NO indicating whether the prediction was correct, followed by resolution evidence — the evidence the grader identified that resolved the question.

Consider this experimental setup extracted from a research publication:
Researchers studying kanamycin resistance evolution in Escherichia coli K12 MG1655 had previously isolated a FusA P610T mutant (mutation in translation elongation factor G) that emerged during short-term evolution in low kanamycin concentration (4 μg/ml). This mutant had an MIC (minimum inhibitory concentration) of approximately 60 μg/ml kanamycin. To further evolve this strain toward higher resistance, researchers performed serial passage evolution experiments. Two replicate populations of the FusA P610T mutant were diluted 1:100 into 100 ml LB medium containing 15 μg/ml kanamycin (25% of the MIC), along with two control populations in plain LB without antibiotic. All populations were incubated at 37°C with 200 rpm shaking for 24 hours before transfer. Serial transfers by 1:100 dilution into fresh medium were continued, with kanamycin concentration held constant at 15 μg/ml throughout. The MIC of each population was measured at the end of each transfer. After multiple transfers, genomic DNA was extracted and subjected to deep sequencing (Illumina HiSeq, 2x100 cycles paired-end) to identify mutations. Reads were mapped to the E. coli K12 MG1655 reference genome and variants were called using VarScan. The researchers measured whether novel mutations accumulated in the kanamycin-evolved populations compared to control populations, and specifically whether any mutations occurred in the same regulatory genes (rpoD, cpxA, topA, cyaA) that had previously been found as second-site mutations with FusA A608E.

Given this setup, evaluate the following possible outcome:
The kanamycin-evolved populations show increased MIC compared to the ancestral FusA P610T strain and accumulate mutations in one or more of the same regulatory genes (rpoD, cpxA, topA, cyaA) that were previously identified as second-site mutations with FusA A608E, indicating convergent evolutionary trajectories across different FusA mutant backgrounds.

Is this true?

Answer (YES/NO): YES